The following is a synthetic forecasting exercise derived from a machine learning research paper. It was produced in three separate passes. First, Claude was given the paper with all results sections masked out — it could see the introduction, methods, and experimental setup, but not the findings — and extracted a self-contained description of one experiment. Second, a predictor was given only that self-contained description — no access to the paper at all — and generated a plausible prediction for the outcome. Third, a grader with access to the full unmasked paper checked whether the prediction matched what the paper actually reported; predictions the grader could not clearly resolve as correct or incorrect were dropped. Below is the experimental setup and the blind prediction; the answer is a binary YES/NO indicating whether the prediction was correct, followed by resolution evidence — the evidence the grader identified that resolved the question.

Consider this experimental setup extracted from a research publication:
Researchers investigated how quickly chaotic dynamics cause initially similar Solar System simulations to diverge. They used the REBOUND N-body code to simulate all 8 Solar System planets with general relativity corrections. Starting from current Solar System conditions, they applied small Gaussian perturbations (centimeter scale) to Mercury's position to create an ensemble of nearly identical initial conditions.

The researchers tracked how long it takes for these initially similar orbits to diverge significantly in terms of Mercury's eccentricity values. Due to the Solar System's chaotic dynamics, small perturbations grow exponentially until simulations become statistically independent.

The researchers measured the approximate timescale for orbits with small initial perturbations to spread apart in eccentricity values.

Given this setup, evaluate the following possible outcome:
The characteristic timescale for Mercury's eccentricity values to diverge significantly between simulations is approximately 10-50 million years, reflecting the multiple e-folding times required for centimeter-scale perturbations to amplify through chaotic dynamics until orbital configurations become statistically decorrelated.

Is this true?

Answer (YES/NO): NO